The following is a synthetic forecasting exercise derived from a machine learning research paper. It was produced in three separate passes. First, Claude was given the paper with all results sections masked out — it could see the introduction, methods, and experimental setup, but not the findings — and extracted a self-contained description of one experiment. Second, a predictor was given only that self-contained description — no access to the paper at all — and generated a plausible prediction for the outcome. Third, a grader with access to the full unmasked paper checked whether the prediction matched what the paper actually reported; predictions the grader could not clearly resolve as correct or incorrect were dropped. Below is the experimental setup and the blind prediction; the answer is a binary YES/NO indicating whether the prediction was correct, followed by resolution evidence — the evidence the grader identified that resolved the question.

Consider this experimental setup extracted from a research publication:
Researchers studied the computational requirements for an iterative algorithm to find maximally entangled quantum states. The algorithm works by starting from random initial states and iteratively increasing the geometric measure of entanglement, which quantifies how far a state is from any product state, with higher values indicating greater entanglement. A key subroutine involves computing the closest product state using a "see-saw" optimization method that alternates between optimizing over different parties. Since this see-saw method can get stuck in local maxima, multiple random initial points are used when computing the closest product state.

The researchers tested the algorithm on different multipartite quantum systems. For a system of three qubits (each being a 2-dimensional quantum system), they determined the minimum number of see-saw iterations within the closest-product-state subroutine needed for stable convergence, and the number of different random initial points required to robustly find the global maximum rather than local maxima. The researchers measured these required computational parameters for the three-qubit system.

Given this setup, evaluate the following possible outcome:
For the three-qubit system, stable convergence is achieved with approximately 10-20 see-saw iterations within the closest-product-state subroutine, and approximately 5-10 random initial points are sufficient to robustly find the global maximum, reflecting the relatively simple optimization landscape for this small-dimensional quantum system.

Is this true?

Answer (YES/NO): YES